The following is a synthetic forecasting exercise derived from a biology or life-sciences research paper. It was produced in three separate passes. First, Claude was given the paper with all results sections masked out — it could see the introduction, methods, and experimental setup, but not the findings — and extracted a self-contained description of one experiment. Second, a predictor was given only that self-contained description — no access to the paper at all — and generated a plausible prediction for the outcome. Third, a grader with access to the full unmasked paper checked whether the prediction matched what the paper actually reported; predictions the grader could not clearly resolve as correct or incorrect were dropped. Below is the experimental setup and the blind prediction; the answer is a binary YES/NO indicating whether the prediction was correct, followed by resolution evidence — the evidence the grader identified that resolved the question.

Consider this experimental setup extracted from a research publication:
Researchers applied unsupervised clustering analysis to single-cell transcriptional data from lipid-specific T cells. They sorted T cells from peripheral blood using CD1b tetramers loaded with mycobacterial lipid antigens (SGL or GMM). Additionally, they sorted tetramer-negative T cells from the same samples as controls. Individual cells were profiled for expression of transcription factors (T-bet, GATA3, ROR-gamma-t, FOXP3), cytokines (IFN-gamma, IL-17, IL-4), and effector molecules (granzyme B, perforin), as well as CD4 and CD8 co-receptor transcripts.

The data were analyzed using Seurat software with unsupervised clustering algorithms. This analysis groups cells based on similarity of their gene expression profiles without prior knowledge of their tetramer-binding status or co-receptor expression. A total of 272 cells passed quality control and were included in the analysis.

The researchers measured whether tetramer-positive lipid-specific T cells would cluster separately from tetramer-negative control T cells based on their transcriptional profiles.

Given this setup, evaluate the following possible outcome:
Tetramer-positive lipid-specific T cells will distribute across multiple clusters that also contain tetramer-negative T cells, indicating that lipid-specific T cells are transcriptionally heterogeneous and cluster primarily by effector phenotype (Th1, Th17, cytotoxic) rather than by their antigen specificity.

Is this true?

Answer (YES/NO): YES